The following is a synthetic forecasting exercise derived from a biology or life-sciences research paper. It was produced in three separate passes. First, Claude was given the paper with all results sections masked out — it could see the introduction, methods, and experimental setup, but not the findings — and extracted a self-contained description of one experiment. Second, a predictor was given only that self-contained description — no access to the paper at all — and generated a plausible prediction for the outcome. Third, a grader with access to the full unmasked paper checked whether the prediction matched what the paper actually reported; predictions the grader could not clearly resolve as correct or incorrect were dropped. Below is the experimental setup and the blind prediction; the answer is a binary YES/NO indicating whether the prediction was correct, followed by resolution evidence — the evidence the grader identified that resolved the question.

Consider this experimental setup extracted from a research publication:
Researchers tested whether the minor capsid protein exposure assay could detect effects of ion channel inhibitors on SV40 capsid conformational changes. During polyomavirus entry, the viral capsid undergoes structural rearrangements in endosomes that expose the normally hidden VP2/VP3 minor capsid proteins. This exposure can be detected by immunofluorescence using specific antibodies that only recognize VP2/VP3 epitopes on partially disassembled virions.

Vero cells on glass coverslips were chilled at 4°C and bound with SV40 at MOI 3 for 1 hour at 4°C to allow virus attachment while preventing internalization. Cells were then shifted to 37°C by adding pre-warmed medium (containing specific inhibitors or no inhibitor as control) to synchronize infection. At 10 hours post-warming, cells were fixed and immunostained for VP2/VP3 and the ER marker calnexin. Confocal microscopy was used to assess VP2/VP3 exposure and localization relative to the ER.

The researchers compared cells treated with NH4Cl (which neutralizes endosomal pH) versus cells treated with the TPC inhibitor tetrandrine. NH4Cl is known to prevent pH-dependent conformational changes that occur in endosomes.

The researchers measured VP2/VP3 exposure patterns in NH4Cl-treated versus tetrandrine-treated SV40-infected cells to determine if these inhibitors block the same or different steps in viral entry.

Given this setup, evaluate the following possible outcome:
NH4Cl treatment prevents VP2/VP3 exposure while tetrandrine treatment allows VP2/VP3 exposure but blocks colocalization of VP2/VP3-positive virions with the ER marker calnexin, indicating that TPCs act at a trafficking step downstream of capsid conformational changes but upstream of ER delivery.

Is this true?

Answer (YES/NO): NO